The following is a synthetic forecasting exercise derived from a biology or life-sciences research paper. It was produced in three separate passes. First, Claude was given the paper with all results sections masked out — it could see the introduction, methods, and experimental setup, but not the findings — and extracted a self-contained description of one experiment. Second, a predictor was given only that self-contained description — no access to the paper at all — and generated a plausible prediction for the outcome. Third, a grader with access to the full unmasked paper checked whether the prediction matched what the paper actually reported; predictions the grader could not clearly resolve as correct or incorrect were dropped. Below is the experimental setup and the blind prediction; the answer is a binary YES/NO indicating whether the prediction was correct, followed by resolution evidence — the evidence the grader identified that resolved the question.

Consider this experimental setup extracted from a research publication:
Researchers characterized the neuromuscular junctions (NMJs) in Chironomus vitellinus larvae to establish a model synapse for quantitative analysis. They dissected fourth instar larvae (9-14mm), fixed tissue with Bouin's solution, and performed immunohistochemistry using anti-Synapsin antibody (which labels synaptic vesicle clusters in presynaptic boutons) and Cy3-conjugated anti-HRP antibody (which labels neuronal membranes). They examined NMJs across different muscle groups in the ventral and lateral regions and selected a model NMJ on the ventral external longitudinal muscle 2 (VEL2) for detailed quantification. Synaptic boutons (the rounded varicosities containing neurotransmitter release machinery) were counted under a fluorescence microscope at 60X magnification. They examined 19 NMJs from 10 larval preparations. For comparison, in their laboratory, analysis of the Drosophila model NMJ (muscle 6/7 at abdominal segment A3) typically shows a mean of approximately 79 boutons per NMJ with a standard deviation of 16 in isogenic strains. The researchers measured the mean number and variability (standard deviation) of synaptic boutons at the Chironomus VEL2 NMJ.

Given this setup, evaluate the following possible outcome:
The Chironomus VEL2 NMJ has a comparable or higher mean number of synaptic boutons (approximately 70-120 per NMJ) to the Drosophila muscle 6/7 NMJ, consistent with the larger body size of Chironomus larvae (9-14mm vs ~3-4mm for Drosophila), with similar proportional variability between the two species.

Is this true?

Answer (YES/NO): NO